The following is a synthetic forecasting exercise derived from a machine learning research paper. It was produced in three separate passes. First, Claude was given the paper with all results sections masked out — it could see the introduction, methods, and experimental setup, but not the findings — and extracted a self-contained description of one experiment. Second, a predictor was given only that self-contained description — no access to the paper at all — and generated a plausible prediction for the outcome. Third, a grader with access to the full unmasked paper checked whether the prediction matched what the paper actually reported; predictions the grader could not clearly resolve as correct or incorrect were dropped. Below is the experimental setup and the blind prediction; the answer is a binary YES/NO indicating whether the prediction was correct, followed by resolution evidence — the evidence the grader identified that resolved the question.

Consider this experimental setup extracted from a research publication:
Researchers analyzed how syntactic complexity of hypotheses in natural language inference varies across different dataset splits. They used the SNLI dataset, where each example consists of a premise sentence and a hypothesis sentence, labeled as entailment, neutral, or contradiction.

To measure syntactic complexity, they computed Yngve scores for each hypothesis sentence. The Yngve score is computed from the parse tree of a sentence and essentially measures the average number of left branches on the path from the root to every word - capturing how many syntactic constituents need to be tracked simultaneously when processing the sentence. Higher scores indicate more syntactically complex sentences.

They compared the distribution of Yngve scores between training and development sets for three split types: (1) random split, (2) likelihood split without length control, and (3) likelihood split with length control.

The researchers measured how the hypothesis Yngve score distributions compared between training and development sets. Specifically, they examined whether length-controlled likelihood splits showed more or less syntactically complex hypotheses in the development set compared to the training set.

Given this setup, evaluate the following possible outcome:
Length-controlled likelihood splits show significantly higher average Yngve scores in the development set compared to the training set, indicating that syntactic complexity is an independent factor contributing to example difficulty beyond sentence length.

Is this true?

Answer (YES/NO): NO